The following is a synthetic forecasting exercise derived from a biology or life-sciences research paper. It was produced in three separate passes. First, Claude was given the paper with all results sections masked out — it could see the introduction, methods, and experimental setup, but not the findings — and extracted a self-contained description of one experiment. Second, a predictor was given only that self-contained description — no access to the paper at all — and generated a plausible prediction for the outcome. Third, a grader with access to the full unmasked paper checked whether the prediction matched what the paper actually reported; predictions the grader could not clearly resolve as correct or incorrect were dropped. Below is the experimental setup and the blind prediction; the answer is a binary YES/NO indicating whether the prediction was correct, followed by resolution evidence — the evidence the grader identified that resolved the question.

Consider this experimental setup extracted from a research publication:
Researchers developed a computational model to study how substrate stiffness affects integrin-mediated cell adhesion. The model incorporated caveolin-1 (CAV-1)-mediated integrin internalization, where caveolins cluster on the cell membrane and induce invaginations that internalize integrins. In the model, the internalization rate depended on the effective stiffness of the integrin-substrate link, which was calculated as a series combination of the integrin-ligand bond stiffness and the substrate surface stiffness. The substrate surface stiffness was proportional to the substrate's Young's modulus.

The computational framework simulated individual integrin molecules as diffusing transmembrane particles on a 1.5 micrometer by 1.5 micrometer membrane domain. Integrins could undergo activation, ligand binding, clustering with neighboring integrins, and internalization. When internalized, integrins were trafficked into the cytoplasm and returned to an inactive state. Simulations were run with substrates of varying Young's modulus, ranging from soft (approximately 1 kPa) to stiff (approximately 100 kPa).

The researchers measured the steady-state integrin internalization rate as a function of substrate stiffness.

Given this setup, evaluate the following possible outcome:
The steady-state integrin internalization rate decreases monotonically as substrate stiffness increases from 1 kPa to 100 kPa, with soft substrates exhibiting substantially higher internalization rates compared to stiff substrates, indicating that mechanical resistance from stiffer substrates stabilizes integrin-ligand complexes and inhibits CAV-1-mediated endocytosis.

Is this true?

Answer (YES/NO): YES